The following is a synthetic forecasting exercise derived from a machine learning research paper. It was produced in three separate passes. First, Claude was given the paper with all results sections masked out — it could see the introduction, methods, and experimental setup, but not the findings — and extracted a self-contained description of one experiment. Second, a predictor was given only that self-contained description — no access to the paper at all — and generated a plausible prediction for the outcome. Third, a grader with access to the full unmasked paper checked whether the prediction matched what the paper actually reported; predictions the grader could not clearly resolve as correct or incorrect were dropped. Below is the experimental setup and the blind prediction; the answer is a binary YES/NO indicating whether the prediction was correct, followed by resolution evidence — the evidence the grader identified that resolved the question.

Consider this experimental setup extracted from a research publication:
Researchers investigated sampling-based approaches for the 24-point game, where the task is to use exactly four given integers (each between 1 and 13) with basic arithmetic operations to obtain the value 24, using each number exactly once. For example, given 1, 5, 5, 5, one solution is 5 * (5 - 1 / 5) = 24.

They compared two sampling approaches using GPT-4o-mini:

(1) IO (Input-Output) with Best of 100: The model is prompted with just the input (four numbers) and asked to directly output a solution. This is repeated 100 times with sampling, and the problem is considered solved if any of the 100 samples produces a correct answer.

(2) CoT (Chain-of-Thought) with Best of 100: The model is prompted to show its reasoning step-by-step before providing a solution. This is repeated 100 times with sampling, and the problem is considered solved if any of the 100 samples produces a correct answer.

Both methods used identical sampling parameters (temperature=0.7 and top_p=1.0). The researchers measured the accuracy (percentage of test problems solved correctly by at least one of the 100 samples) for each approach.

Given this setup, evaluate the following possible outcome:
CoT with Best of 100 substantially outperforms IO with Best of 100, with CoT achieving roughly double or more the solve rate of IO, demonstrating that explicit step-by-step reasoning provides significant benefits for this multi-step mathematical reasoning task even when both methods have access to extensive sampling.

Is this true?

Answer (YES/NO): NO